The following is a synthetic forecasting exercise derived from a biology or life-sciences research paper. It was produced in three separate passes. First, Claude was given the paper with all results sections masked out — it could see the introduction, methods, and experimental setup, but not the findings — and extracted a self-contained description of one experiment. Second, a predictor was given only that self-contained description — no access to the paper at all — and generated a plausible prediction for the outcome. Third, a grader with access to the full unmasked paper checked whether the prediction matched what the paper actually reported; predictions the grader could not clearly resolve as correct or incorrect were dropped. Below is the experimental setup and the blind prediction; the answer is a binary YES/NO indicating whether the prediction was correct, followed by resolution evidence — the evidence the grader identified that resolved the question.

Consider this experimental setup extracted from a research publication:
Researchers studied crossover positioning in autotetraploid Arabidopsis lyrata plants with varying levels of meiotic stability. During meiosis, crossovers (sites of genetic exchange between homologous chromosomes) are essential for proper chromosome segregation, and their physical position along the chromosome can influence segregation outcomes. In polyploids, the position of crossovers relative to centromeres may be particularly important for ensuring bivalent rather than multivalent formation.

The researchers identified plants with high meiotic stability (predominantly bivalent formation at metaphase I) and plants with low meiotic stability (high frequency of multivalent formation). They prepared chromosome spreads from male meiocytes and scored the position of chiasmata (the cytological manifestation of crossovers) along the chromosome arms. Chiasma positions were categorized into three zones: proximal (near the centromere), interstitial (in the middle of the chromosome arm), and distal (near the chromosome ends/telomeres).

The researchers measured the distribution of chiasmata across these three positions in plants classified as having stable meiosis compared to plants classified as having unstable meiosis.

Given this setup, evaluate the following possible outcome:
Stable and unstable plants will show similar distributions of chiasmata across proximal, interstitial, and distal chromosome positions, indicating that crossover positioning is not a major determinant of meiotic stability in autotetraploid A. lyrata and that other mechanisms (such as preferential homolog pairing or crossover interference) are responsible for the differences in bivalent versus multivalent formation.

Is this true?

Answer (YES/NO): NO